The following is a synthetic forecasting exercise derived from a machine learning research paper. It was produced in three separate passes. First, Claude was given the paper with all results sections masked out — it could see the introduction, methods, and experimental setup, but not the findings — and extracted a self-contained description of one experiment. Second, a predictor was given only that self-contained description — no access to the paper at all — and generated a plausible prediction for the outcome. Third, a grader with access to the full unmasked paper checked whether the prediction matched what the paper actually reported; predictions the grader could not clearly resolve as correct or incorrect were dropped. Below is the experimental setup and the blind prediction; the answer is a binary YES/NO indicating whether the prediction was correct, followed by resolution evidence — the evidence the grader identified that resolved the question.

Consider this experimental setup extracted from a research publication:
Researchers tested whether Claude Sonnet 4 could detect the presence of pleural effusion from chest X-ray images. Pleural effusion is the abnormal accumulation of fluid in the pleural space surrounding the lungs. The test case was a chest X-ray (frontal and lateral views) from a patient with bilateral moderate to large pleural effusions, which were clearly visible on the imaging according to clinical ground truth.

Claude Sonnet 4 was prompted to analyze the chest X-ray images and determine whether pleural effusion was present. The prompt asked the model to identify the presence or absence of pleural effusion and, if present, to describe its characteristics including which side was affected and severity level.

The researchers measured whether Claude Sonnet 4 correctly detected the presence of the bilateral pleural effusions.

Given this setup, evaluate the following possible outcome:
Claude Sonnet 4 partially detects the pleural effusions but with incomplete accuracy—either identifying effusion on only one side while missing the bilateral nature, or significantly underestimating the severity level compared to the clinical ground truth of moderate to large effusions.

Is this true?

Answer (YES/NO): NO